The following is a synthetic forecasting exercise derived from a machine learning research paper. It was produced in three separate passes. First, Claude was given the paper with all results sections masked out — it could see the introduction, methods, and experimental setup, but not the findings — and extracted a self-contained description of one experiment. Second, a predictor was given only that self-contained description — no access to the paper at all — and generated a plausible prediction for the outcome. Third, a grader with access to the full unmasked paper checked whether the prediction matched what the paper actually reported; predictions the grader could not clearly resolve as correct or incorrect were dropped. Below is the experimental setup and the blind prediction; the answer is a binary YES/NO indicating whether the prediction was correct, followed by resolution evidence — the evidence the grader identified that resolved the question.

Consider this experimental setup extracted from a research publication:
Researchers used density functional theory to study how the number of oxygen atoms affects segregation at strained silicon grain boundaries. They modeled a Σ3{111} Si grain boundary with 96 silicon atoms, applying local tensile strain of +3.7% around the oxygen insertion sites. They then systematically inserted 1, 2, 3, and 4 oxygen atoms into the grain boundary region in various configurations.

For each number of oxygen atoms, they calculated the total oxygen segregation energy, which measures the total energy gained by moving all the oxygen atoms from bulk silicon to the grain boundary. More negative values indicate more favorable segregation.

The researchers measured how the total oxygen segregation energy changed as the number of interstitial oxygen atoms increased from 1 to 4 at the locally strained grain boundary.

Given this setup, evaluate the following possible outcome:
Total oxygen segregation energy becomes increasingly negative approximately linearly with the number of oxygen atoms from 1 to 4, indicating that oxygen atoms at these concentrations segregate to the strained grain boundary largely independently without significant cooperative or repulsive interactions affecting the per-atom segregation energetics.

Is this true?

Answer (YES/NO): NO